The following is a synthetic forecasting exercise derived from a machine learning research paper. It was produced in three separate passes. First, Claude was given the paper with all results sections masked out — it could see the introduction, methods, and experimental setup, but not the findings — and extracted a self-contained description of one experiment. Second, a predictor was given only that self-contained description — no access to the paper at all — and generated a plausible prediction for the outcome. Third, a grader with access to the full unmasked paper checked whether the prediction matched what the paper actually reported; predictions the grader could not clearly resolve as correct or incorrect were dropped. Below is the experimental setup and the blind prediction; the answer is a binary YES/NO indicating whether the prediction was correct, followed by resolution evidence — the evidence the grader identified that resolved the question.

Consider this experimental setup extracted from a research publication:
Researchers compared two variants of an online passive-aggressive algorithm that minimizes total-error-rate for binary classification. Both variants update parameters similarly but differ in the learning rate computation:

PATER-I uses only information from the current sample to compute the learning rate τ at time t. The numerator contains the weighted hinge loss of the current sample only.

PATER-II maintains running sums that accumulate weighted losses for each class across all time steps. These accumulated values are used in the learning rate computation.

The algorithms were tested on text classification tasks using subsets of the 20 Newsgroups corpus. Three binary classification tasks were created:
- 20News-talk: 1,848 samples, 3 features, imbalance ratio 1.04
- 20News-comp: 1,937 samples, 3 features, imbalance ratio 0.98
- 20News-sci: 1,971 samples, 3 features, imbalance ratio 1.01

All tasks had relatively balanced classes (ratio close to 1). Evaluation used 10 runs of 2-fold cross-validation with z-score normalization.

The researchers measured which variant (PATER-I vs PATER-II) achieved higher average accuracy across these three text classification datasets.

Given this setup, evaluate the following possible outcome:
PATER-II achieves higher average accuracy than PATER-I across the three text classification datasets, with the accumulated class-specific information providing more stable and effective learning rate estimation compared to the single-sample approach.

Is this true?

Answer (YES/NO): NO